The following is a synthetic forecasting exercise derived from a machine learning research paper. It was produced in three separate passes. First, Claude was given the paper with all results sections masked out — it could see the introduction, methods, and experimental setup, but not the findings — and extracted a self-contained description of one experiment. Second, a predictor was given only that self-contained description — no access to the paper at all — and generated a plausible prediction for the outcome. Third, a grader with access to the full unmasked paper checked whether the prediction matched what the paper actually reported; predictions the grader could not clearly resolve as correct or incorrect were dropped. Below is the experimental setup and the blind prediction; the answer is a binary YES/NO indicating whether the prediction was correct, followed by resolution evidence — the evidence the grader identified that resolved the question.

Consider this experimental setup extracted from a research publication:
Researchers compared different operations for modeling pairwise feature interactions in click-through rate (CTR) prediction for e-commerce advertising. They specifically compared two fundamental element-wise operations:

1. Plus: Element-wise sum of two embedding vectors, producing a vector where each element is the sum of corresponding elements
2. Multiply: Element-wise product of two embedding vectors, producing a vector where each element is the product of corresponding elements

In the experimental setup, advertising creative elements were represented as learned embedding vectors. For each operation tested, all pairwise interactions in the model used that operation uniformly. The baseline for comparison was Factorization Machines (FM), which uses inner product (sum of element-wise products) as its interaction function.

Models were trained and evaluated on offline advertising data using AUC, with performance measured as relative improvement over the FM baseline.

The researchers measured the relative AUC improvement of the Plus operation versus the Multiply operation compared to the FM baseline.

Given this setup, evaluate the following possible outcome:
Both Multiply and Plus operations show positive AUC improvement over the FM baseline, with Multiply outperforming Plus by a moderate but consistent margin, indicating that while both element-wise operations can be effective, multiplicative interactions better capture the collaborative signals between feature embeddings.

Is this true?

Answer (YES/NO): NO